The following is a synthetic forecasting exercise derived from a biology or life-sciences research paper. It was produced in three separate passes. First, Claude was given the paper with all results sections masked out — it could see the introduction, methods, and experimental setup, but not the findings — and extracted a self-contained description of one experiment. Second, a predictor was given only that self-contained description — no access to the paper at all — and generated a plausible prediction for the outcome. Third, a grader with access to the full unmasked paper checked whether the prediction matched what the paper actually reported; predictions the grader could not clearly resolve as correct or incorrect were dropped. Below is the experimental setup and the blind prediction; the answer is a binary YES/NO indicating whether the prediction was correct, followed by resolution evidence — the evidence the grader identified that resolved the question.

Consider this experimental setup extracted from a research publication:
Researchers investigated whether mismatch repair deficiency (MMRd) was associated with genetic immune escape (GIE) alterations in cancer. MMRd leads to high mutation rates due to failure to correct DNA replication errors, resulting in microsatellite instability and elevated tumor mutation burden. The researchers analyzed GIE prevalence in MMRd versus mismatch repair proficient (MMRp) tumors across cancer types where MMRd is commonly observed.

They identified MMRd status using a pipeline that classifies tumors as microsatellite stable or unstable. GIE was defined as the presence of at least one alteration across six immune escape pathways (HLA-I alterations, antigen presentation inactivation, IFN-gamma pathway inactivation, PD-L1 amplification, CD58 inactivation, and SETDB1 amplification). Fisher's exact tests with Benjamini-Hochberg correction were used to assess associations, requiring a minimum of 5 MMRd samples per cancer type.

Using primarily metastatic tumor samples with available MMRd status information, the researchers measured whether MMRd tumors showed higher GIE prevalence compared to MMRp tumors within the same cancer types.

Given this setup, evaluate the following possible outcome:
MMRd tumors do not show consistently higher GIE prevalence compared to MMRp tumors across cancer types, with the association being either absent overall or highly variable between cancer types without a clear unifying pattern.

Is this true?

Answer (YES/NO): NO